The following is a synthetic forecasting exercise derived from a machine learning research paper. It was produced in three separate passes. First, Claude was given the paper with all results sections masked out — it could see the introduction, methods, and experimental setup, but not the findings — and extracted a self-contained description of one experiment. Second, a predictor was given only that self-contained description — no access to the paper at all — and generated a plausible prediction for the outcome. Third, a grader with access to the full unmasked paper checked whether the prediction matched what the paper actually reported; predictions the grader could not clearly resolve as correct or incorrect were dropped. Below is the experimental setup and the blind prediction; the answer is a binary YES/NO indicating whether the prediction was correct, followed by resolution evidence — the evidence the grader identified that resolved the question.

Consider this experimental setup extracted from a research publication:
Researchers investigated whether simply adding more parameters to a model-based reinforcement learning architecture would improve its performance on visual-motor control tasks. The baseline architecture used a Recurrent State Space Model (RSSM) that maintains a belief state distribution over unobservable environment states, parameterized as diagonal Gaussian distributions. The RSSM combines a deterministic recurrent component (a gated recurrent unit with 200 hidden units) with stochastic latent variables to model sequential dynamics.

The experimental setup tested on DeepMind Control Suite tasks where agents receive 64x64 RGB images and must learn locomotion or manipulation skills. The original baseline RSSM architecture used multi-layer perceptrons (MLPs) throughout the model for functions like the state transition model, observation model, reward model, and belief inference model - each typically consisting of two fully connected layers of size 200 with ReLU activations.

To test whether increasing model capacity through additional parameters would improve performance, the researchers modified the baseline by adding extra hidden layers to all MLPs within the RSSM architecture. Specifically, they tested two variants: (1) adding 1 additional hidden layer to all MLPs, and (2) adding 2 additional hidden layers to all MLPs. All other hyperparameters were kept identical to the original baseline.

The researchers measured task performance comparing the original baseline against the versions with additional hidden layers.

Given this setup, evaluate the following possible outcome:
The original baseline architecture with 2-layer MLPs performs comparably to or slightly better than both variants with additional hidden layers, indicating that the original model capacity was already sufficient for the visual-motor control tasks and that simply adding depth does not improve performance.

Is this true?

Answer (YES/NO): YES